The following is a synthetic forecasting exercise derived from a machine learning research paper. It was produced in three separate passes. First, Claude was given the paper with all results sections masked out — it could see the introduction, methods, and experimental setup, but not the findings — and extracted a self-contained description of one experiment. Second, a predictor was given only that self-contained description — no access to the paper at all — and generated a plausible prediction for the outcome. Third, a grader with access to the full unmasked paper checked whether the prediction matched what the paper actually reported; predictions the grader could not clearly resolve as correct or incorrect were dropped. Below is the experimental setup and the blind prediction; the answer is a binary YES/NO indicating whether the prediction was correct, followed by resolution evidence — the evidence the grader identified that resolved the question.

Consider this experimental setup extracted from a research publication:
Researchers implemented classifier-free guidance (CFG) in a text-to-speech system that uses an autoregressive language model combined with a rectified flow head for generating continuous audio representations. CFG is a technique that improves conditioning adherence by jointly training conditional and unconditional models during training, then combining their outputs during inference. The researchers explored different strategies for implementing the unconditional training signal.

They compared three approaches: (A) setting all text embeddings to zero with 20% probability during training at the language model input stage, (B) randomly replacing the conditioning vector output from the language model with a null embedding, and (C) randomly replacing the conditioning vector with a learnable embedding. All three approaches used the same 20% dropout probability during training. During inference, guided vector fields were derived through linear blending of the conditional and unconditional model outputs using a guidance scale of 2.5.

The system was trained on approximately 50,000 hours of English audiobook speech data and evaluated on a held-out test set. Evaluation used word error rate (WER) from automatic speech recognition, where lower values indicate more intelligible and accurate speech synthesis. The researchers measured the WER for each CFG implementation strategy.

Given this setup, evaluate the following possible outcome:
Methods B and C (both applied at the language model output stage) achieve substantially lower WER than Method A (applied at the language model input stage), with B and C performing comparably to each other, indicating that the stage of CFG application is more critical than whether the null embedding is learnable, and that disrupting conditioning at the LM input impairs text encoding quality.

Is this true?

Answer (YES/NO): NO